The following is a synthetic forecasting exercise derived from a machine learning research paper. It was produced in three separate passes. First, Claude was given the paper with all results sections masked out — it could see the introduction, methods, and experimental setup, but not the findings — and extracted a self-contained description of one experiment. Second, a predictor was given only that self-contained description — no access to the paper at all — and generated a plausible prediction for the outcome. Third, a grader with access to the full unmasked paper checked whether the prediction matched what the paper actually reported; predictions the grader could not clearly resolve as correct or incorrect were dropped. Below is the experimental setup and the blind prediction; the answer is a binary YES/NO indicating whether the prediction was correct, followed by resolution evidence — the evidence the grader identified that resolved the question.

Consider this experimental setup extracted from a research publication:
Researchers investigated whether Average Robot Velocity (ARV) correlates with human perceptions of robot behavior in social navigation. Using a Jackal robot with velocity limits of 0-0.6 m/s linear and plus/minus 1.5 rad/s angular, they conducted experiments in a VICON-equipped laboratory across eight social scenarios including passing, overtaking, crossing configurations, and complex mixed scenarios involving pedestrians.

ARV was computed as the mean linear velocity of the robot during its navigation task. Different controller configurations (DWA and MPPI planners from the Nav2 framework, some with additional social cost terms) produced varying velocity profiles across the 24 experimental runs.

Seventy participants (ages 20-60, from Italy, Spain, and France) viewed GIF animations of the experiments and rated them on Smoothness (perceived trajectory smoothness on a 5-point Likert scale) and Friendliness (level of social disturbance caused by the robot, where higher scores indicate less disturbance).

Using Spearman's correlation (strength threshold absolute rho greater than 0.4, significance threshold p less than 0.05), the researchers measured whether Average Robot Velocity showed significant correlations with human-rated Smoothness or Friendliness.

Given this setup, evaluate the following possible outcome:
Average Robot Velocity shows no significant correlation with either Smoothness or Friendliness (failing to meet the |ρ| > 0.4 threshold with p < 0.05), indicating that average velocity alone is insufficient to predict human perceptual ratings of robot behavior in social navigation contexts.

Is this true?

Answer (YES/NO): YES